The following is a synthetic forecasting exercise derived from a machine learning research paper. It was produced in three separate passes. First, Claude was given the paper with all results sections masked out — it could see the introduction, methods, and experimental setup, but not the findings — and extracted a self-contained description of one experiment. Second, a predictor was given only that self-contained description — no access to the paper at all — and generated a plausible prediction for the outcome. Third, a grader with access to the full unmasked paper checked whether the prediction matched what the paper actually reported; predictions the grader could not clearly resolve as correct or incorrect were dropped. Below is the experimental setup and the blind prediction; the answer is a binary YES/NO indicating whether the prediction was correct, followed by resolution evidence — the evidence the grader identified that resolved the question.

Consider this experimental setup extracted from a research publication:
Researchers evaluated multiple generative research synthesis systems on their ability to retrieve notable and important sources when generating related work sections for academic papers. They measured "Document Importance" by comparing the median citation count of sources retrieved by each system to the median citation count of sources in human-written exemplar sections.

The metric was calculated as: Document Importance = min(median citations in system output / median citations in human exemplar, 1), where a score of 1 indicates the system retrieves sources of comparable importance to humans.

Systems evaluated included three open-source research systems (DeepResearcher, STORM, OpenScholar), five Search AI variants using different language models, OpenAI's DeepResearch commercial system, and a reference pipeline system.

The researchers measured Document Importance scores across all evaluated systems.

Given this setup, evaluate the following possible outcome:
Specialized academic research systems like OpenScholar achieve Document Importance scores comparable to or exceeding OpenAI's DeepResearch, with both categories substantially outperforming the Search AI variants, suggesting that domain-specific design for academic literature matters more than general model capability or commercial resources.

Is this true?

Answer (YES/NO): NO